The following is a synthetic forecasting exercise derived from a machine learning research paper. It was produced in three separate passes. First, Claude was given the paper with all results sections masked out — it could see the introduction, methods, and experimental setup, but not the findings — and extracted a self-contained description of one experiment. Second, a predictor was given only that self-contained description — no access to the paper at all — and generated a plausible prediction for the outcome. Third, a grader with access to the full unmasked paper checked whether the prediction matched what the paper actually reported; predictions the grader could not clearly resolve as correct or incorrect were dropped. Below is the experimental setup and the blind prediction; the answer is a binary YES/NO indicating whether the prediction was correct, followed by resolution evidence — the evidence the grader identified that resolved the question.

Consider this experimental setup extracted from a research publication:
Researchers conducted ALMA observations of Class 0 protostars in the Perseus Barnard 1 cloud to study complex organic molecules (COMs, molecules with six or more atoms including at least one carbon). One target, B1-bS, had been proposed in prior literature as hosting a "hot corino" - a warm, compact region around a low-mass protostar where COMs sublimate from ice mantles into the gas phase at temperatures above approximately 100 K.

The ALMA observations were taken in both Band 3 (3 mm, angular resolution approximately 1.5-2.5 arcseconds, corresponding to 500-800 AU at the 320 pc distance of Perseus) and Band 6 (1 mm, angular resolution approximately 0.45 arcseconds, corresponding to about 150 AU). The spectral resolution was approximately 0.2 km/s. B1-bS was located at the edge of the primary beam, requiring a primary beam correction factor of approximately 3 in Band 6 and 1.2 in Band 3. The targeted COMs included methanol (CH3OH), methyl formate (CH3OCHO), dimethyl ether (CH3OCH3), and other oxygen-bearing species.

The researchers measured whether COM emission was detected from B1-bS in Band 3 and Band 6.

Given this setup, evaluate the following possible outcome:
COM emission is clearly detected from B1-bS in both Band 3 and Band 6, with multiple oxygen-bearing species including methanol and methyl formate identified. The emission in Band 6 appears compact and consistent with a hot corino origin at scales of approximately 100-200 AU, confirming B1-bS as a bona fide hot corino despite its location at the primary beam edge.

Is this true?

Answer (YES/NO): YES